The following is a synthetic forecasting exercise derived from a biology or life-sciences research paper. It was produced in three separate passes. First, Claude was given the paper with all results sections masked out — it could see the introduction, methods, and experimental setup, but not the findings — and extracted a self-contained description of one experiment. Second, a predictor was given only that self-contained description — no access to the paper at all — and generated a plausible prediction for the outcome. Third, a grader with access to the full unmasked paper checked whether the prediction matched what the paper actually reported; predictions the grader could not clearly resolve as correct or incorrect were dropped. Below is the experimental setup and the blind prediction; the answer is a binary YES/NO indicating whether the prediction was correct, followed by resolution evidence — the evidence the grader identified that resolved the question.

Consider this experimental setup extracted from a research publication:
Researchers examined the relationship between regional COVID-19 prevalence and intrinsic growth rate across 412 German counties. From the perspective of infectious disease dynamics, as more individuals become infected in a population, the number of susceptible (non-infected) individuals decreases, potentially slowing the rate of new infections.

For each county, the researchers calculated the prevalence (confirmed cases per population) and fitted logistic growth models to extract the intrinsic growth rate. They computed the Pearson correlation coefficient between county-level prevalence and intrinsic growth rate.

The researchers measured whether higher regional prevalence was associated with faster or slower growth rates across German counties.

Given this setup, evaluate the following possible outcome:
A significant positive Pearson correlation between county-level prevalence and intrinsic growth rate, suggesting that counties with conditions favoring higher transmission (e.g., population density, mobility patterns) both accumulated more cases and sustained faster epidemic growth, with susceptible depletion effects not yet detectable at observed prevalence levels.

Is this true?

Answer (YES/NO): NO